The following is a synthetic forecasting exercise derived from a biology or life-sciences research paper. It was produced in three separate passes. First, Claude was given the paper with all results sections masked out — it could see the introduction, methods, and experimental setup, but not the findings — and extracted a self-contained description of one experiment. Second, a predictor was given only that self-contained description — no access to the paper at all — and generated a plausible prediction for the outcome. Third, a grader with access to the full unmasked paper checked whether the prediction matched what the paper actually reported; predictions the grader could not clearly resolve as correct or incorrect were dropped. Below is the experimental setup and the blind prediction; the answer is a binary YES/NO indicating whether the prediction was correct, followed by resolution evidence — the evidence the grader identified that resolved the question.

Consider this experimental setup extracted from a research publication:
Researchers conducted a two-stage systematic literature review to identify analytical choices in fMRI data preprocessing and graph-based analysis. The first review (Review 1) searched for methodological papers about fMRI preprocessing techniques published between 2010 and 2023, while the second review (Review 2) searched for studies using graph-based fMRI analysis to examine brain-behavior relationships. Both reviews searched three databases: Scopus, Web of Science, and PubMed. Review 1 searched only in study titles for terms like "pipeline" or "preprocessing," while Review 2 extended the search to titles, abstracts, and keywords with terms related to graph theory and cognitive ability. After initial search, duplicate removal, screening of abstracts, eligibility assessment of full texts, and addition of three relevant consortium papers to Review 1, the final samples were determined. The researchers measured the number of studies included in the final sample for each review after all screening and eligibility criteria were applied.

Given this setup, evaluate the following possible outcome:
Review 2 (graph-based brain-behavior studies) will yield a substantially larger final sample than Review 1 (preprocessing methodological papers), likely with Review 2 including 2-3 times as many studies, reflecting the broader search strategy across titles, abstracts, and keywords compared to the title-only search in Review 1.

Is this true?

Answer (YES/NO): NO